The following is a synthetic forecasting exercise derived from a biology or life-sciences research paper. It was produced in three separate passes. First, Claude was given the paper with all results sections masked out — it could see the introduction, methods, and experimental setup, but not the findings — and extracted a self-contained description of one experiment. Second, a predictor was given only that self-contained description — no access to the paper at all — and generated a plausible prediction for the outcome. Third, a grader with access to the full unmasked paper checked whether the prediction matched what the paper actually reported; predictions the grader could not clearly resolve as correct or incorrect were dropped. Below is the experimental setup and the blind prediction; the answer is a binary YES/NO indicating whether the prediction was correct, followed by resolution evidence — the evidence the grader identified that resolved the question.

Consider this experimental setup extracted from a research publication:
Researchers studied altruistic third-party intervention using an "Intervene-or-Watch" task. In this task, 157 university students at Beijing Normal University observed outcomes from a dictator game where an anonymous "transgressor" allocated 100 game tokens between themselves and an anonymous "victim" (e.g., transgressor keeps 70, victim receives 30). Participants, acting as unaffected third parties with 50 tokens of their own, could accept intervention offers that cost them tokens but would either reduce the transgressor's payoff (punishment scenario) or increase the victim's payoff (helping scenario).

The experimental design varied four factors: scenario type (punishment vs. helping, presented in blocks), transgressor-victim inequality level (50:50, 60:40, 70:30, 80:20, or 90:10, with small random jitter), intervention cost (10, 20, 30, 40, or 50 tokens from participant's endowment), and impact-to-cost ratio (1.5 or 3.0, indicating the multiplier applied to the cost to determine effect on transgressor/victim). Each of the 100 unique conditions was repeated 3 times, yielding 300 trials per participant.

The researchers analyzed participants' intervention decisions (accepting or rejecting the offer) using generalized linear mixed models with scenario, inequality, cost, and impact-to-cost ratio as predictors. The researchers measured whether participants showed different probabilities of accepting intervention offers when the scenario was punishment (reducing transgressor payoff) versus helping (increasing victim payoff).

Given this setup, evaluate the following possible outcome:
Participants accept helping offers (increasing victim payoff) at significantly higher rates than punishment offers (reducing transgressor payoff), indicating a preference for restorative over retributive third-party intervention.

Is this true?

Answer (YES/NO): YES